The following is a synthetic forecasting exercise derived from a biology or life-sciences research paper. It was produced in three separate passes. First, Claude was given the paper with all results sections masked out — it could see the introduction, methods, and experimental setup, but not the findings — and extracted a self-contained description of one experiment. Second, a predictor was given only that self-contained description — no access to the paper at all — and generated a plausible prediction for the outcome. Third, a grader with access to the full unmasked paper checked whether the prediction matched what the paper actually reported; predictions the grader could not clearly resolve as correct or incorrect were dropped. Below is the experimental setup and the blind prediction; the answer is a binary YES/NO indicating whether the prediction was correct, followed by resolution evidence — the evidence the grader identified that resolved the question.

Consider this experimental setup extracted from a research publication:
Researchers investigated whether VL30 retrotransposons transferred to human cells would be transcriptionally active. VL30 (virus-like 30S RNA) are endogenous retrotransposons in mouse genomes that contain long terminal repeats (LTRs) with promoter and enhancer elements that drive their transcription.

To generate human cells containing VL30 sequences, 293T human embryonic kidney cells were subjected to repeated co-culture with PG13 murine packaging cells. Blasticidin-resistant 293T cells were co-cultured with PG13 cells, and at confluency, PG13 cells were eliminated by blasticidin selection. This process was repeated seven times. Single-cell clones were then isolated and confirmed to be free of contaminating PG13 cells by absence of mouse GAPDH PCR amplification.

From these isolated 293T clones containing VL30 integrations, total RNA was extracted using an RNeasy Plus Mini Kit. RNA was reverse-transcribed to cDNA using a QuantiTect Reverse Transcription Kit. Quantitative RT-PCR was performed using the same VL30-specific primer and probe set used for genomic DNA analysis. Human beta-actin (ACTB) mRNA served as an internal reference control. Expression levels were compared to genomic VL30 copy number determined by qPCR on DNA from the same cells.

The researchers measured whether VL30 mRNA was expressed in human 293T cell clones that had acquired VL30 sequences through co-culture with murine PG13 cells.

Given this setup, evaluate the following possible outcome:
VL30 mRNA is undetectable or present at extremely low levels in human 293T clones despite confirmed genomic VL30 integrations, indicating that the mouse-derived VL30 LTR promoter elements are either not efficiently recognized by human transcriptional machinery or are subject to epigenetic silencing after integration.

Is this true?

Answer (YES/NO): NO